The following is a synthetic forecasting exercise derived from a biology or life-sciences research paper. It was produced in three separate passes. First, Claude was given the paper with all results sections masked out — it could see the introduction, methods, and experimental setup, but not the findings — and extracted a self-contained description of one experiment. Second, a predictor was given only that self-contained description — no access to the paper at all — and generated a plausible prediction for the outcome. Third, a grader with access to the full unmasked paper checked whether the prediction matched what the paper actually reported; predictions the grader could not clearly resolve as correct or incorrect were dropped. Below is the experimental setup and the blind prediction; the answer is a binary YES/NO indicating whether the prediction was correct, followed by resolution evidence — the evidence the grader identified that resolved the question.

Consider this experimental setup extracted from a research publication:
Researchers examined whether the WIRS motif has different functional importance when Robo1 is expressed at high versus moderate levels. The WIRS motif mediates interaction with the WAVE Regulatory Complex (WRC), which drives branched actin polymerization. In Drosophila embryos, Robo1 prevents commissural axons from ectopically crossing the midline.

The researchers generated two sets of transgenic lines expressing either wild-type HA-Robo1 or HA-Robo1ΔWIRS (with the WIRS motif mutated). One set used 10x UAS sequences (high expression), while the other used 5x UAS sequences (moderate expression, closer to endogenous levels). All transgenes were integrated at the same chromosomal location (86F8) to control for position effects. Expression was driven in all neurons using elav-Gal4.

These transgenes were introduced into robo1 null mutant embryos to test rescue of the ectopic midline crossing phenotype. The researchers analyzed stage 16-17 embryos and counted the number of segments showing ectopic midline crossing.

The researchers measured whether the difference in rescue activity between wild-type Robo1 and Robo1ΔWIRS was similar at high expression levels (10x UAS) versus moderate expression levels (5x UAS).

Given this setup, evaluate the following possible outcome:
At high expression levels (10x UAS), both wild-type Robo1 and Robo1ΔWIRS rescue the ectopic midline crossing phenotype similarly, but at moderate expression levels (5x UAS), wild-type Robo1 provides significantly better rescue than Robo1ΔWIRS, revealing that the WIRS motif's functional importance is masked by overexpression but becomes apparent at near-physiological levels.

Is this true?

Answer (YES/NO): YES